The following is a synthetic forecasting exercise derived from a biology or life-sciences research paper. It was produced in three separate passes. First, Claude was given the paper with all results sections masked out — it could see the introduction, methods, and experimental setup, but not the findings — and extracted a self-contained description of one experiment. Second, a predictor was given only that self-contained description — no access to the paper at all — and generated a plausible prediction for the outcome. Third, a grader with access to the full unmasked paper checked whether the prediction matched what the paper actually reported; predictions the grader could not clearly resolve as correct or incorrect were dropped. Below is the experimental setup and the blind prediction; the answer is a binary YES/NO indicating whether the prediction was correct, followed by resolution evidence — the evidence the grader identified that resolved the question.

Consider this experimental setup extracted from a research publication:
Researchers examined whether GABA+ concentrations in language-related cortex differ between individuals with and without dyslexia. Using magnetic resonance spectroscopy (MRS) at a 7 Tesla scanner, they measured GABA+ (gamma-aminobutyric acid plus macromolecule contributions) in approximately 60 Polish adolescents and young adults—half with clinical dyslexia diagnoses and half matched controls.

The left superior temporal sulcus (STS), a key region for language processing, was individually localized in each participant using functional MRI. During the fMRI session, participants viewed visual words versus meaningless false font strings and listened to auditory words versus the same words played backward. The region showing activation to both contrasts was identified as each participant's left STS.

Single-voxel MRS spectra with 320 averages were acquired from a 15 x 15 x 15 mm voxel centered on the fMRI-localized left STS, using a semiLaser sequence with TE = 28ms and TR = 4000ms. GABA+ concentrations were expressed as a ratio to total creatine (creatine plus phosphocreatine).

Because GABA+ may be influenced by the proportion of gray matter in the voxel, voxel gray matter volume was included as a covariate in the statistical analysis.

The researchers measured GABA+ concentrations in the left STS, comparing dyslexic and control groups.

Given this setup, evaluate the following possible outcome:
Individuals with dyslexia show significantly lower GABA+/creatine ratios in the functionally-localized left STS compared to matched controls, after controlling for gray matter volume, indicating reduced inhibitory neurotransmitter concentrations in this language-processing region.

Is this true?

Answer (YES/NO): NO